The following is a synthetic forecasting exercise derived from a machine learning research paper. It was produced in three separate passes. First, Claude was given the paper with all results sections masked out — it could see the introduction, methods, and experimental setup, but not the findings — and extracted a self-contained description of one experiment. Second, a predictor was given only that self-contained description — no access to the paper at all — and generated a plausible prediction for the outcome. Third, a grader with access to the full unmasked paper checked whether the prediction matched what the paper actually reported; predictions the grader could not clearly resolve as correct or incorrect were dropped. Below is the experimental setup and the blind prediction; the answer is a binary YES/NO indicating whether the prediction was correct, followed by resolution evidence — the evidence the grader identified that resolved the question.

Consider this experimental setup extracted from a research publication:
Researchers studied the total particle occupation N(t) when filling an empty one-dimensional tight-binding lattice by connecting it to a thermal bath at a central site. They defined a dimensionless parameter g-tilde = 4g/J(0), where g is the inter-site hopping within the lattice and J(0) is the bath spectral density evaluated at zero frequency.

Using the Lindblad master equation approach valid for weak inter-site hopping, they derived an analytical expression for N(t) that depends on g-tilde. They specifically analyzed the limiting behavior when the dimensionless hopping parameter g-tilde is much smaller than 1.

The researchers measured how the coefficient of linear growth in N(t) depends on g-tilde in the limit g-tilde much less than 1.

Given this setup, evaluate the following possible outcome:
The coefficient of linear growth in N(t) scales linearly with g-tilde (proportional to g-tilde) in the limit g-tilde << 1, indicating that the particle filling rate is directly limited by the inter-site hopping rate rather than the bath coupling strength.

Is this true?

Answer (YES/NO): NO